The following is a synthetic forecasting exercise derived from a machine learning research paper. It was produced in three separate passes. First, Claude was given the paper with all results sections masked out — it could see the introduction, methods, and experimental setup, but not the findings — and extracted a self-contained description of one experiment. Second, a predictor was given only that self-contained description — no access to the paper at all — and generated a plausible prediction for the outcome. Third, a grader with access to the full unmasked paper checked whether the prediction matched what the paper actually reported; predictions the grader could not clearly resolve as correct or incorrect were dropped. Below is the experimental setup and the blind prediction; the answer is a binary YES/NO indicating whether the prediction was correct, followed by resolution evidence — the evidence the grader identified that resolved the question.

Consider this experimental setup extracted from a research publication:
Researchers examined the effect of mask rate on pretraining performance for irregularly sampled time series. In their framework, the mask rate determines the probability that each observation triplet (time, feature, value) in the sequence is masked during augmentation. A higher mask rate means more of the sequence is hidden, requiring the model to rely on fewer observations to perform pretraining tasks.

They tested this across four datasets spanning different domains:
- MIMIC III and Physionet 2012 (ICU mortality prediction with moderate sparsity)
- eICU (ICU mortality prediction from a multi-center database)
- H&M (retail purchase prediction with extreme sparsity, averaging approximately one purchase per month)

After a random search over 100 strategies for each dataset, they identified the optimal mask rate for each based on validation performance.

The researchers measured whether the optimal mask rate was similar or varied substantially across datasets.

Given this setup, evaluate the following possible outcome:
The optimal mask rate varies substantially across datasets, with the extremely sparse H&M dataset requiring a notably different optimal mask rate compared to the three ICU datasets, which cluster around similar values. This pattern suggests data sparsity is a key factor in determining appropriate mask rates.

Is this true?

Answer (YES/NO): NO